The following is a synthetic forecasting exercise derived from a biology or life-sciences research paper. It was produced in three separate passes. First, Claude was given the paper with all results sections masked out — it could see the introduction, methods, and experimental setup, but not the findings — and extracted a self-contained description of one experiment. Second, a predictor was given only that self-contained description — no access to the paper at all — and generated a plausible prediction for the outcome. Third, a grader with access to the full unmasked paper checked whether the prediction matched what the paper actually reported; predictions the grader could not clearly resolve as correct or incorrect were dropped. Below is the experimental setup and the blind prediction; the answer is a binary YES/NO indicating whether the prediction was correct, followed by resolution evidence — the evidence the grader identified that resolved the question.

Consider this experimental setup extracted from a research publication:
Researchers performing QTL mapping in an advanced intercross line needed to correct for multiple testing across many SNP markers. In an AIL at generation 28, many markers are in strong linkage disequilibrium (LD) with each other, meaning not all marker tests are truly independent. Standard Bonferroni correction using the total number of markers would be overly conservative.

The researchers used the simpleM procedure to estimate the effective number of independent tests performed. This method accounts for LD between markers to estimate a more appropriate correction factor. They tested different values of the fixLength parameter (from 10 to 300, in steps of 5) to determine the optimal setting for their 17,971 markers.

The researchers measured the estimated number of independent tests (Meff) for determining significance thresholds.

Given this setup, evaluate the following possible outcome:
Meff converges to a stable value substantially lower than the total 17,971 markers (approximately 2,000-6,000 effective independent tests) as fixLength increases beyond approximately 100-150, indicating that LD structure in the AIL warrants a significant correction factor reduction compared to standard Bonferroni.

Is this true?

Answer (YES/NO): NO